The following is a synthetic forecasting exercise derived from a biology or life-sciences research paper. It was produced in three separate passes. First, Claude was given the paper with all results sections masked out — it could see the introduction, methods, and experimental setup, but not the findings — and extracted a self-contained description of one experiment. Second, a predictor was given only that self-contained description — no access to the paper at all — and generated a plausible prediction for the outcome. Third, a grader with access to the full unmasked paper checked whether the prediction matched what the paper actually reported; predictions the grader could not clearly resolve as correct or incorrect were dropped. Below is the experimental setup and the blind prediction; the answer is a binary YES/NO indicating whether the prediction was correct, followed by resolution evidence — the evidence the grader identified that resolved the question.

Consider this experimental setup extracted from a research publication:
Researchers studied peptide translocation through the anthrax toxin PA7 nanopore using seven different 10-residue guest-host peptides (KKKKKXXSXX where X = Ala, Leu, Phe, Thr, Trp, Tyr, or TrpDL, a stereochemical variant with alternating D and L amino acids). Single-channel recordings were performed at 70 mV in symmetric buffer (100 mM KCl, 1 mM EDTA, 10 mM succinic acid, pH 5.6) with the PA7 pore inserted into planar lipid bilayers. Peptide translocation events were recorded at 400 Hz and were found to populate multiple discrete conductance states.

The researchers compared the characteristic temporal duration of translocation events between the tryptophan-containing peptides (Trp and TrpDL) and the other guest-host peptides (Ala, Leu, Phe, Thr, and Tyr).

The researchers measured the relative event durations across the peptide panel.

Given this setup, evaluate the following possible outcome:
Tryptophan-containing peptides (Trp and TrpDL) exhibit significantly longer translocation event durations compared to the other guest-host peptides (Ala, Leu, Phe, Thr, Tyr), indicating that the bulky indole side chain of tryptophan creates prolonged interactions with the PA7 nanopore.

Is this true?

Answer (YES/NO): YES